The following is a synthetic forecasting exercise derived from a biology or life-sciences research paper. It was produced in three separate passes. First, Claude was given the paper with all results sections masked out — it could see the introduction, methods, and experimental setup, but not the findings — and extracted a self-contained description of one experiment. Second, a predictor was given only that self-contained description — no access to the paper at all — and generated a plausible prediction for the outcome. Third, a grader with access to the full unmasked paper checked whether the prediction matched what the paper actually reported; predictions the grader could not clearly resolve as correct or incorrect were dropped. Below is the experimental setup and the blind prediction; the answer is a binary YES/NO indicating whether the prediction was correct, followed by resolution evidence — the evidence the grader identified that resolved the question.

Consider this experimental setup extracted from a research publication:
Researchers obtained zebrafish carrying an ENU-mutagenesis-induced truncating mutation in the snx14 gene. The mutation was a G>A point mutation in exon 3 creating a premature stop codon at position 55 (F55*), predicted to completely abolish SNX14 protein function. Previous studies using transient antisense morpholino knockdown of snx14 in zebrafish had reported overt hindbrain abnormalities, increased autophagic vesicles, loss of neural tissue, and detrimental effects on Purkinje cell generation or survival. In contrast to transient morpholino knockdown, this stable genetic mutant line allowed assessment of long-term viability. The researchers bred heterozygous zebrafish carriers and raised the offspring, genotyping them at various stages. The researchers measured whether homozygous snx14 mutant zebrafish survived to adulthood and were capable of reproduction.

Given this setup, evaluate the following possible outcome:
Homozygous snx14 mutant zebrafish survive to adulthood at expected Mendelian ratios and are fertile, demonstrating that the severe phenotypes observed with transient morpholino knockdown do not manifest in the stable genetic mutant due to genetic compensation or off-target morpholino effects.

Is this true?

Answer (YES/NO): YES